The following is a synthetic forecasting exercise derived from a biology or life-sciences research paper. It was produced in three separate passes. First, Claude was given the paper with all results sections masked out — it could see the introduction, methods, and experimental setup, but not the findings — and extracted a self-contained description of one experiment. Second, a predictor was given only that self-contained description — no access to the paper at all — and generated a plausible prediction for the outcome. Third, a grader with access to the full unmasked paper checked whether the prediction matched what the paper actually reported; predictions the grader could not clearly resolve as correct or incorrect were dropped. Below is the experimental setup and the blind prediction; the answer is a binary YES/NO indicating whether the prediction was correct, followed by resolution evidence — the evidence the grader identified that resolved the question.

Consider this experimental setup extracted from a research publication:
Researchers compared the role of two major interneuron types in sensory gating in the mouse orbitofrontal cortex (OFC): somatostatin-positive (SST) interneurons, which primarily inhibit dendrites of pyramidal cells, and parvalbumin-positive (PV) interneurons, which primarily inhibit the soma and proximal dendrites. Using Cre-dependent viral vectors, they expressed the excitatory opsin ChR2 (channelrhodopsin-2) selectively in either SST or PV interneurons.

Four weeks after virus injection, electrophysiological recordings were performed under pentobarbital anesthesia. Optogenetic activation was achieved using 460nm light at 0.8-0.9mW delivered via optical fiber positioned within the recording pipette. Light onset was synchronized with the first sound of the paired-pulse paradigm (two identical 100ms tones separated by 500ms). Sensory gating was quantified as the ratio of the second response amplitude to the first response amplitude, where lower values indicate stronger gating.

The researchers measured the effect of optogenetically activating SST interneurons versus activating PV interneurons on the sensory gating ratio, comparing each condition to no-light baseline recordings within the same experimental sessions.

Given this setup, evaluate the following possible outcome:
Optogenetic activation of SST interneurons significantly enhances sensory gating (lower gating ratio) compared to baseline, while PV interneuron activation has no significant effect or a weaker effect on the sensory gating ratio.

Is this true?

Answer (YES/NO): NO